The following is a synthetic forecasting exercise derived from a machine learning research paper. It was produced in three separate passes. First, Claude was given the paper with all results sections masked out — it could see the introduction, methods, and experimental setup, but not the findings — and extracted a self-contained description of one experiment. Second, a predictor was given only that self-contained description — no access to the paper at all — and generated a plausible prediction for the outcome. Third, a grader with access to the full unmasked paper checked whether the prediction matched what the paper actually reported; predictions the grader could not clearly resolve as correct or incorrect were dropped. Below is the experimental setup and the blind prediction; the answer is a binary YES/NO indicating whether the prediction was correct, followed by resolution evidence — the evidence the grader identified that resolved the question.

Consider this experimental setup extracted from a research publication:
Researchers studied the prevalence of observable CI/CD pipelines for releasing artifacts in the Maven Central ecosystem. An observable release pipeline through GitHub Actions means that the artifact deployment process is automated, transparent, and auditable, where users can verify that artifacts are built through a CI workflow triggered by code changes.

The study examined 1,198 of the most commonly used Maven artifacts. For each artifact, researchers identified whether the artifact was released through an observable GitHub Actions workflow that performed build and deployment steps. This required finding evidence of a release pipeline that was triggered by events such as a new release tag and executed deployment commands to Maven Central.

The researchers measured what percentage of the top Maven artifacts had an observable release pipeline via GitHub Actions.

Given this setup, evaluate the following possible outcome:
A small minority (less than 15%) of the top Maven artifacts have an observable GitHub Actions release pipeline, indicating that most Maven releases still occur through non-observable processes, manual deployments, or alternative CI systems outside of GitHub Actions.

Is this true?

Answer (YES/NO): NO